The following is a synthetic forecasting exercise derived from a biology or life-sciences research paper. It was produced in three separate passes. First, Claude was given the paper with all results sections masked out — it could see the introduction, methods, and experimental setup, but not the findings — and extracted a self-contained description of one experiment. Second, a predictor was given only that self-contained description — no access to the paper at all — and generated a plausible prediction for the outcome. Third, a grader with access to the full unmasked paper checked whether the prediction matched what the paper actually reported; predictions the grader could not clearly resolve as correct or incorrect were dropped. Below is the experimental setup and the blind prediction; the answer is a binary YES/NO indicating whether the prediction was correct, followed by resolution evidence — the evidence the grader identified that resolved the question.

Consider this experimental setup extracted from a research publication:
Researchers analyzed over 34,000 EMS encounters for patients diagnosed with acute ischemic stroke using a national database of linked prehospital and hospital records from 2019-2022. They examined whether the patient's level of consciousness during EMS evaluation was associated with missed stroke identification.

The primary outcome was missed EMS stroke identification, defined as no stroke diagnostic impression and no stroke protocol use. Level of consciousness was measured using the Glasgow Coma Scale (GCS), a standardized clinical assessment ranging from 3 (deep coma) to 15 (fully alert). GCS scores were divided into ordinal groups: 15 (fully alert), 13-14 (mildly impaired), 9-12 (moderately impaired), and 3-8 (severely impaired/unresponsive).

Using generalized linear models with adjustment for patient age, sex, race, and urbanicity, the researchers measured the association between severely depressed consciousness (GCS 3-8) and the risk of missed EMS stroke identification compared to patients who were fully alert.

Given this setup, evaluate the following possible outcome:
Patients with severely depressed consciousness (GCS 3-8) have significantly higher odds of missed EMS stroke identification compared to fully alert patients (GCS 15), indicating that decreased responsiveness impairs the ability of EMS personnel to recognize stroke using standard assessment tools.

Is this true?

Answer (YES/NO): YES